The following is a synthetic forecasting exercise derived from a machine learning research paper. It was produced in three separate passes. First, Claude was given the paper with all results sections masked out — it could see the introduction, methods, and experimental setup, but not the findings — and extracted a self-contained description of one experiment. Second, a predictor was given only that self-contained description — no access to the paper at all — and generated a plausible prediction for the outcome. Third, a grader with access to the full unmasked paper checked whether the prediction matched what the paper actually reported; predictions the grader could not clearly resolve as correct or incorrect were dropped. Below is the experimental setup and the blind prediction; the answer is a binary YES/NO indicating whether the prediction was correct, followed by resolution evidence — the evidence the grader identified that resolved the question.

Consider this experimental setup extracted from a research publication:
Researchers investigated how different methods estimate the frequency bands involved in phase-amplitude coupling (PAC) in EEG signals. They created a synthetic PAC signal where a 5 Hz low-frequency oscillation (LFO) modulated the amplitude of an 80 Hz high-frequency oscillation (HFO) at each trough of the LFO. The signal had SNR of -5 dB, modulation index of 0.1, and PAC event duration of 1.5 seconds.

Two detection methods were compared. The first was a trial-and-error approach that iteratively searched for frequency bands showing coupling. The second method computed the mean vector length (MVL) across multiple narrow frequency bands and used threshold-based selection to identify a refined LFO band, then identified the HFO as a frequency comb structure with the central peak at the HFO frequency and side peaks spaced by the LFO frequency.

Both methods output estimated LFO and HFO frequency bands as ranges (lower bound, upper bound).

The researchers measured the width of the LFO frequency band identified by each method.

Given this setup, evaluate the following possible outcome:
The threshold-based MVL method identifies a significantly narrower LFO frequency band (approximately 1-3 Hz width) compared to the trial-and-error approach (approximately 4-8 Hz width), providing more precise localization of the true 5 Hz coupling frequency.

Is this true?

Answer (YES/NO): NO